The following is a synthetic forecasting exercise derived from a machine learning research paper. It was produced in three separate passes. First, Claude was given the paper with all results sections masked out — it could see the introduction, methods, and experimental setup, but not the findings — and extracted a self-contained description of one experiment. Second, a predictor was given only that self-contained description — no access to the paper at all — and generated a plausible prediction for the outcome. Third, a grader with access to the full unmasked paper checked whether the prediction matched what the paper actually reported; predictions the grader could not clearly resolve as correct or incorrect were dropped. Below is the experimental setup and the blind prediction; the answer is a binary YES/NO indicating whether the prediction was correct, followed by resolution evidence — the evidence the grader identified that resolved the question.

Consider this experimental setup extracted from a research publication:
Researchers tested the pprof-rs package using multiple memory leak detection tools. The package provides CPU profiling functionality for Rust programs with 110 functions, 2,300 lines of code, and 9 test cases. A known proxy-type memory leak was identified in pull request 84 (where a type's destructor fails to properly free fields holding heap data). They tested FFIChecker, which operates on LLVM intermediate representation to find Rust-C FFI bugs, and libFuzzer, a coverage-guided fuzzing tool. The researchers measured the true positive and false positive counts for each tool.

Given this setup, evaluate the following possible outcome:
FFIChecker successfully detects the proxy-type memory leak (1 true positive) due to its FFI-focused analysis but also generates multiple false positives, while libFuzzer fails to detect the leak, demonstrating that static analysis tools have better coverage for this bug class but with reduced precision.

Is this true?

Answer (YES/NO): NO